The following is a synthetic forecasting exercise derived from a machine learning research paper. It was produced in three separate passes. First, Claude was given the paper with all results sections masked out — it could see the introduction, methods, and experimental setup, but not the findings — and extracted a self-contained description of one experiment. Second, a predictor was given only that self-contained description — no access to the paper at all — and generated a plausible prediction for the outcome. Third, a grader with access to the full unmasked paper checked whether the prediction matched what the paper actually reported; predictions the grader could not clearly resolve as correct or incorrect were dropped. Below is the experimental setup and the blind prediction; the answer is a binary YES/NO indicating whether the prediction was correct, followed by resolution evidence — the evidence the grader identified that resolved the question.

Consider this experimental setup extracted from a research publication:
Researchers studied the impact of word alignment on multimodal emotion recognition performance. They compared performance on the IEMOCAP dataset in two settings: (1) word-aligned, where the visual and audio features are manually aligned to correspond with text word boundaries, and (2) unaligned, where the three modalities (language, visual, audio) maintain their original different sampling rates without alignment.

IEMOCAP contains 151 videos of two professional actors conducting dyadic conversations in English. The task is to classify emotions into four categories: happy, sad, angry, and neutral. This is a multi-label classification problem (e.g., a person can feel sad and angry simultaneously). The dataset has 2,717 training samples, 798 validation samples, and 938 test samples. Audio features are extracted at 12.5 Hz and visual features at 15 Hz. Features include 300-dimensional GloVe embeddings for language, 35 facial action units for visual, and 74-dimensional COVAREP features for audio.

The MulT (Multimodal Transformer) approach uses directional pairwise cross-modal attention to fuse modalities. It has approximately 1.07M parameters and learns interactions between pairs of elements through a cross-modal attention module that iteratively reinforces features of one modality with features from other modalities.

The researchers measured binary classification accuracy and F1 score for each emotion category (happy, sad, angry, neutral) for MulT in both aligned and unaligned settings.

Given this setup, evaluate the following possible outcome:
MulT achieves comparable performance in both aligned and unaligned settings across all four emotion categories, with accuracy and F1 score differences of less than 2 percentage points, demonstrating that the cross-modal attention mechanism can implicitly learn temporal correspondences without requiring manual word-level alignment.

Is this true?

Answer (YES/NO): NO